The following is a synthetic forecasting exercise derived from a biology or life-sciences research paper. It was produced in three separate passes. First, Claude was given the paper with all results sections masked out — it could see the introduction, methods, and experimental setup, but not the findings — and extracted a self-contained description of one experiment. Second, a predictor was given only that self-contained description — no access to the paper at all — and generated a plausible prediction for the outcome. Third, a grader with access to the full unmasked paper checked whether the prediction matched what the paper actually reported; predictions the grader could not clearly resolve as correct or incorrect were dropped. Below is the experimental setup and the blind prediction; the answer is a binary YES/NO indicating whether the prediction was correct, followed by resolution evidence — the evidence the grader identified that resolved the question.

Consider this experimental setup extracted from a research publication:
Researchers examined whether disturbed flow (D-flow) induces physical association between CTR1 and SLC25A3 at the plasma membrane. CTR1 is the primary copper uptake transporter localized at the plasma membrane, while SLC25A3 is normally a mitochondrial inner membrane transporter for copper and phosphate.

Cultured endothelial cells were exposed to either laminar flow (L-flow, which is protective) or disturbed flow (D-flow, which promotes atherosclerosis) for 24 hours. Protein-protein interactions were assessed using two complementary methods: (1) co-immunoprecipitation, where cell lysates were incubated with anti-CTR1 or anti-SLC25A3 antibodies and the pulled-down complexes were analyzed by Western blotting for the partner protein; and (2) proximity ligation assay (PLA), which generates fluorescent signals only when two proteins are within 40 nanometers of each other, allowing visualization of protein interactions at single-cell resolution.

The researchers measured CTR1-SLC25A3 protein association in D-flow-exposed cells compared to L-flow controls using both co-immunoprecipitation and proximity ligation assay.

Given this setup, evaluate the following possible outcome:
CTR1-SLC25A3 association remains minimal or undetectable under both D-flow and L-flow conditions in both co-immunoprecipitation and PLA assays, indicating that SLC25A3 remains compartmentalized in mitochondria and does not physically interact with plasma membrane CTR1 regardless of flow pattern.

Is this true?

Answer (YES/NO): NO